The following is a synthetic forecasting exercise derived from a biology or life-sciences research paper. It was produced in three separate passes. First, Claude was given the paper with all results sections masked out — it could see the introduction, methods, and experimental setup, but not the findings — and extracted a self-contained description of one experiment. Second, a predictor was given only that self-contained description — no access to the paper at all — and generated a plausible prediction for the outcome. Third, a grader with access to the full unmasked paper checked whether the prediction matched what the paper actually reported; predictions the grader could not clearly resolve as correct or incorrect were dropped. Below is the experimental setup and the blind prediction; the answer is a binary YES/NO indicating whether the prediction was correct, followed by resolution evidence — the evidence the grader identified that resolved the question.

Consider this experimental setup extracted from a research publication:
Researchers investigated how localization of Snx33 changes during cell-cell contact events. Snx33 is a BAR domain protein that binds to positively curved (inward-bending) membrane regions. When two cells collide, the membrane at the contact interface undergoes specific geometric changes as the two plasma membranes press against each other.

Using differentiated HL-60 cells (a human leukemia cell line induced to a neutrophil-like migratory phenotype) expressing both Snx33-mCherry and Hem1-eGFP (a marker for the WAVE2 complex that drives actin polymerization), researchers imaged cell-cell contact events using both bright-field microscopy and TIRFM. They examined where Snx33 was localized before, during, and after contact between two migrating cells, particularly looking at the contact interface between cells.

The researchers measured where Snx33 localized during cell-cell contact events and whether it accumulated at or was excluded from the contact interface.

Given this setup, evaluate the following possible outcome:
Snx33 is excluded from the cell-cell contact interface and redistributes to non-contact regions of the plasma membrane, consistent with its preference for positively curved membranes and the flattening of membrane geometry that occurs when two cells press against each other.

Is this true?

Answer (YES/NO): NO